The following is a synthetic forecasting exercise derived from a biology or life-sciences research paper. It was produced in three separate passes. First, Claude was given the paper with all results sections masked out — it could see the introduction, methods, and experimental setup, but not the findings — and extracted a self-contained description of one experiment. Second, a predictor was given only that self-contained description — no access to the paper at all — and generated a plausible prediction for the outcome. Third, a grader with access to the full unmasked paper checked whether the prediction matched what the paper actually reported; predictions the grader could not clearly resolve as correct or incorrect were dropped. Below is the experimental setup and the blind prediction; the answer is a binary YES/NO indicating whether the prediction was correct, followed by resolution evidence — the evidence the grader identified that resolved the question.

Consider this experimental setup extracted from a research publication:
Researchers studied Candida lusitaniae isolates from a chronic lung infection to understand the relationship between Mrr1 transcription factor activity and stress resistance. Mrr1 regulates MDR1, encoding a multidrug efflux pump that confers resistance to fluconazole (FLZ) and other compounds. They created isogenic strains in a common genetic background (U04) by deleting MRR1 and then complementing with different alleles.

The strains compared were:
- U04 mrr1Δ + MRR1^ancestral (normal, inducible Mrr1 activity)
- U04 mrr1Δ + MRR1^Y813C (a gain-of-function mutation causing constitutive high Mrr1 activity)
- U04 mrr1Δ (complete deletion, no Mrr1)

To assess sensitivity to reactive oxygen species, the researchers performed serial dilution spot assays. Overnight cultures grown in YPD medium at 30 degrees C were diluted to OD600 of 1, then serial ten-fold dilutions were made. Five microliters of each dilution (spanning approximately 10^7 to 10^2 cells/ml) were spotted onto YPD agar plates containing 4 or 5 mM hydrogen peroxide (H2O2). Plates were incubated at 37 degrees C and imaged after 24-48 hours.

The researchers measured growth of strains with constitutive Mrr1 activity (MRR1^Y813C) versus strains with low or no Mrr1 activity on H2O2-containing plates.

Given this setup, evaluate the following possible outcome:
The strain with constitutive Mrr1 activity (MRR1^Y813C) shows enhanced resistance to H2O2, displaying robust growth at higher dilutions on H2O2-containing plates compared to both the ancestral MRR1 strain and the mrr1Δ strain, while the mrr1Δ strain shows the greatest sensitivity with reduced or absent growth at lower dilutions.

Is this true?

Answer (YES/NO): NO